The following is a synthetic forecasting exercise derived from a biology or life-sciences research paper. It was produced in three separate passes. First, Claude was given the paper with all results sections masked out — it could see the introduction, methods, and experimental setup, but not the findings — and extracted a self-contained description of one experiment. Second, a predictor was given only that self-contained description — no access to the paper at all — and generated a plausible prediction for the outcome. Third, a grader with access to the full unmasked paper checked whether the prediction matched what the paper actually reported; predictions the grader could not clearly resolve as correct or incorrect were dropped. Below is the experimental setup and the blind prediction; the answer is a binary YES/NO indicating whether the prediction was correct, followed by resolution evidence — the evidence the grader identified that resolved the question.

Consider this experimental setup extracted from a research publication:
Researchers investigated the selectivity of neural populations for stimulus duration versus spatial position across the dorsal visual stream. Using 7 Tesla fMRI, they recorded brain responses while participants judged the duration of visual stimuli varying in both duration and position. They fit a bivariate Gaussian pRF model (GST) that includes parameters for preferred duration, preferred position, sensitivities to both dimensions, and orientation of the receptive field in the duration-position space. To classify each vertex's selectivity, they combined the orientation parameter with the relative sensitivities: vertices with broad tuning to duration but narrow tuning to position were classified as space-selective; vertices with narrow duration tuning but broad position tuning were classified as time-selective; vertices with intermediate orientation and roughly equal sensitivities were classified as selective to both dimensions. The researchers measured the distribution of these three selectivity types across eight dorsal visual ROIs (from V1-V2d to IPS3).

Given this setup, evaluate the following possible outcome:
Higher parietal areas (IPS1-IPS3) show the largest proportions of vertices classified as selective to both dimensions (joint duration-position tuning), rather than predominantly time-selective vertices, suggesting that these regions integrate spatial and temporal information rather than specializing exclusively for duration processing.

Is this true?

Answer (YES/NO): NO